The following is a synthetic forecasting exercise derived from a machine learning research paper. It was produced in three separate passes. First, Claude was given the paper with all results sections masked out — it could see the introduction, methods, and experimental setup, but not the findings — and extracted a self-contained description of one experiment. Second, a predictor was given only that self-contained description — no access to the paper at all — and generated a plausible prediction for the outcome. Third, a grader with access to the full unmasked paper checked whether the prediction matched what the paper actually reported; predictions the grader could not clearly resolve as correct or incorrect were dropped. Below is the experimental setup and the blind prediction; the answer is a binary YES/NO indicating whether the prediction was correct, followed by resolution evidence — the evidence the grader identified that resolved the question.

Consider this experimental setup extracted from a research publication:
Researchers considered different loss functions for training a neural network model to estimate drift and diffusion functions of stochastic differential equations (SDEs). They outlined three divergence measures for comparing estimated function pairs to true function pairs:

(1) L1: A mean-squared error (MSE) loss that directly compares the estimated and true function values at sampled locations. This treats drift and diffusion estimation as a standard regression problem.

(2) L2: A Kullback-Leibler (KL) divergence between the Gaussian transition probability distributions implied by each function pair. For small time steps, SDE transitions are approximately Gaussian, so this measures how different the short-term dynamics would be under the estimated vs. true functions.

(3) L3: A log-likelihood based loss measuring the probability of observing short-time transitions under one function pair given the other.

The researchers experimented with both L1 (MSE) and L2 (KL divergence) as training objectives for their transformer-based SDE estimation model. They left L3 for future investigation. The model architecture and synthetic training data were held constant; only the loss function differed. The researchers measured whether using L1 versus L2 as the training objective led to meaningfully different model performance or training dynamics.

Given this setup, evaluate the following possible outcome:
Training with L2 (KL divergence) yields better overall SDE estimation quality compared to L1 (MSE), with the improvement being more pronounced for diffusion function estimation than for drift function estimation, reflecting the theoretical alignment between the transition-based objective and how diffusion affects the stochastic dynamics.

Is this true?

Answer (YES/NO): NO